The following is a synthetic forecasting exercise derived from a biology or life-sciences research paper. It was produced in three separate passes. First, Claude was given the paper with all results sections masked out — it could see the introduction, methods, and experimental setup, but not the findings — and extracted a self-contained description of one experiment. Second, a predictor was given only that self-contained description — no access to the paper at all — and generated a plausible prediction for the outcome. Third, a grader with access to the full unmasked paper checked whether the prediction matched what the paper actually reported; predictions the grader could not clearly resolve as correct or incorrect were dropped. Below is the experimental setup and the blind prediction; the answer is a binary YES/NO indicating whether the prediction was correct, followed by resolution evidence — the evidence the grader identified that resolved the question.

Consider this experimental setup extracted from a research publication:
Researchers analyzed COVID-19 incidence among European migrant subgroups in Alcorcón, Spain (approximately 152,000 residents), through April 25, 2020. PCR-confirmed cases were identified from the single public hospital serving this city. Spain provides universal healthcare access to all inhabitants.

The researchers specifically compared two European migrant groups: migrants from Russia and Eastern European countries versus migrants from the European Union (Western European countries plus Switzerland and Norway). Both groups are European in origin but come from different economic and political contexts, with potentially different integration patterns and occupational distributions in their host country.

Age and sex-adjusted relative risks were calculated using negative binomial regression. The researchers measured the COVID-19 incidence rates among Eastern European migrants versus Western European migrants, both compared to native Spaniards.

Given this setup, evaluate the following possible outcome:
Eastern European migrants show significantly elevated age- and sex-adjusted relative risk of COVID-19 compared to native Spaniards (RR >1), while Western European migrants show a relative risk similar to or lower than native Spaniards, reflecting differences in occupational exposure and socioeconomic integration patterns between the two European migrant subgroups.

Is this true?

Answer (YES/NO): NO